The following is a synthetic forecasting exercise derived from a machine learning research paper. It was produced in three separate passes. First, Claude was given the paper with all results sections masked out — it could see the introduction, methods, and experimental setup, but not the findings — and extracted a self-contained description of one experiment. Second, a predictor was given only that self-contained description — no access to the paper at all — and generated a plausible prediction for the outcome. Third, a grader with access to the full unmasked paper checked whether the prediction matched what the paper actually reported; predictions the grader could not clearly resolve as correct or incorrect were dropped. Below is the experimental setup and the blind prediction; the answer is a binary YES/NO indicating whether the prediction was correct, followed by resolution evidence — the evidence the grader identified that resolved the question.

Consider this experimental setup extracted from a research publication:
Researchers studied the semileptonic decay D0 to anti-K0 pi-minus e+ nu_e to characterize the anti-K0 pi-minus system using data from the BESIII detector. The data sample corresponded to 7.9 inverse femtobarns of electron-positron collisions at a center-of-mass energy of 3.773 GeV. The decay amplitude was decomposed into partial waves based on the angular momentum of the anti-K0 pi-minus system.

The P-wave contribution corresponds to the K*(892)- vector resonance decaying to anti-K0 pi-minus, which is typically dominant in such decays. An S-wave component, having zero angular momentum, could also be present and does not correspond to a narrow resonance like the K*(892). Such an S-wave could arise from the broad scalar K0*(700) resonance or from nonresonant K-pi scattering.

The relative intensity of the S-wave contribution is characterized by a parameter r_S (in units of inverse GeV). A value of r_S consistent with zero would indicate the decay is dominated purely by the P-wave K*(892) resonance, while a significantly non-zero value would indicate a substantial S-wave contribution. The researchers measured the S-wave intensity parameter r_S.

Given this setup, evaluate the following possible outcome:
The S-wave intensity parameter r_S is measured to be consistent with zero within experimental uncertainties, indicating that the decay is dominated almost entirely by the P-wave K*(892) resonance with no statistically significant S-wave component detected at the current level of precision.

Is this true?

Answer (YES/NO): NO